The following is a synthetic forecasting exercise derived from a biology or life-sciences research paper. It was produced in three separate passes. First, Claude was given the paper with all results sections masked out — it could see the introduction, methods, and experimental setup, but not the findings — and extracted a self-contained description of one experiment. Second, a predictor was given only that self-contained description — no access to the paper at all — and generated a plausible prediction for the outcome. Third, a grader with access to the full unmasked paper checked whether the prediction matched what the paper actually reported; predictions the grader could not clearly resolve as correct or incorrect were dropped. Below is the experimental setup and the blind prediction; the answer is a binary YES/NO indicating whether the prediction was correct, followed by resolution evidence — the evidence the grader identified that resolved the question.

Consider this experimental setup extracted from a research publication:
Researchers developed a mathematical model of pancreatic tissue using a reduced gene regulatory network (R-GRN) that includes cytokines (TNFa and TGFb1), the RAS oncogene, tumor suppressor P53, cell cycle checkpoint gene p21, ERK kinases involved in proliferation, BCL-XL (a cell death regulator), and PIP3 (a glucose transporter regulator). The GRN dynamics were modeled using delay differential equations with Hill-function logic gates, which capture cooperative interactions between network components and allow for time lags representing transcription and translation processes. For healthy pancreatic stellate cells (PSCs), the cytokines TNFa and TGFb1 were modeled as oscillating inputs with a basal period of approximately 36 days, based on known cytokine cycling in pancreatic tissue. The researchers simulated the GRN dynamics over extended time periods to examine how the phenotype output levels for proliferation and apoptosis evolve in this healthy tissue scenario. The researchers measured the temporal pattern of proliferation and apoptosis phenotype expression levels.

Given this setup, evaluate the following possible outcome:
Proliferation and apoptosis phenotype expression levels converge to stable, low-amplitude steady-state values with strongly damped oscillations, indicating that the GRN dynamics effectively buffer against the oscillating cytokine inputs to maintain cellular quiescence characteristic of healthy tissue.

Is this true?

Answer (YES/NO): NO